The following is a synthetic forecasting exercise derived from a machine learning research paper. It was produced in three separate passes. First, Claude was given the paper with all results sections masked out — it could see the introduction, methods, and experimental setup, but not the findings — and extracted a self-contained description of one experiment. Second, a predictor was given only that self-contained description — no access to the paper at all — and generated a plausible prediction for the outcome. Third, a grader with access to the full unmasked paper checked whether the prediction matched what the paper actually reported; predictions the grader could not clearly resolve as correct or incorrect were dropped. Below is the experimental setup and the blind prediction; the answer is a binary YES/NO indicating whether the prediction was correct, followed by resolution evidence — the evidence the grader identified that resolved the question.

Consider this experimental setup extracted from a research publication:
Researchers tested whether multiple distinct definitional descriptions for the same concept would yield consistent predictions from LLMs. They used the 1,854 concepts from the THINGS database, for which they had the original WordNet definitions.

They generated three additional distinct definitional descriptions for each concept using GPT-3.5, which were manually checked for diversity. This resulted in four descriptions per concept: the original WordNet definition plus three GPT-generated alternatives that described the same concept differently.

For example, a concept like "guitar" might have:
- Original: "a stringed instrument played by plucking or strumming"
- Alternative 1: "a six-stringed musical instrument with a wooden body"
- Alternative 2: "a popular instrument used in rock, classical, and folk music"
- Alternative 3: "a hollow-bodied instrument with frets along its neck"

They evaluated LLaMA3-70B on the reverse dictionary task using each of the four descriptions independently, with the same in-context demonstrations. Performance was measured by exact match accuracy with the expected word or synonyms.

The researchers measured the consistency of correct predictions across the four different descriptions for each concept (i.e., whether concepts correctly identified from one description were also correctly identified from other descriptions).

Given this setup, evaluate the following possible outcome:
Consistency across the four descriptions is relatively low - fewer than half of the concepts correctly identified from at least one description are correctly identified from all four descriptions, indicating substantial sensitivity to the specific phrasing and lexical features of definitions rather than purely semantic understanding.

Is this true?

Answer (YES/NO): NO